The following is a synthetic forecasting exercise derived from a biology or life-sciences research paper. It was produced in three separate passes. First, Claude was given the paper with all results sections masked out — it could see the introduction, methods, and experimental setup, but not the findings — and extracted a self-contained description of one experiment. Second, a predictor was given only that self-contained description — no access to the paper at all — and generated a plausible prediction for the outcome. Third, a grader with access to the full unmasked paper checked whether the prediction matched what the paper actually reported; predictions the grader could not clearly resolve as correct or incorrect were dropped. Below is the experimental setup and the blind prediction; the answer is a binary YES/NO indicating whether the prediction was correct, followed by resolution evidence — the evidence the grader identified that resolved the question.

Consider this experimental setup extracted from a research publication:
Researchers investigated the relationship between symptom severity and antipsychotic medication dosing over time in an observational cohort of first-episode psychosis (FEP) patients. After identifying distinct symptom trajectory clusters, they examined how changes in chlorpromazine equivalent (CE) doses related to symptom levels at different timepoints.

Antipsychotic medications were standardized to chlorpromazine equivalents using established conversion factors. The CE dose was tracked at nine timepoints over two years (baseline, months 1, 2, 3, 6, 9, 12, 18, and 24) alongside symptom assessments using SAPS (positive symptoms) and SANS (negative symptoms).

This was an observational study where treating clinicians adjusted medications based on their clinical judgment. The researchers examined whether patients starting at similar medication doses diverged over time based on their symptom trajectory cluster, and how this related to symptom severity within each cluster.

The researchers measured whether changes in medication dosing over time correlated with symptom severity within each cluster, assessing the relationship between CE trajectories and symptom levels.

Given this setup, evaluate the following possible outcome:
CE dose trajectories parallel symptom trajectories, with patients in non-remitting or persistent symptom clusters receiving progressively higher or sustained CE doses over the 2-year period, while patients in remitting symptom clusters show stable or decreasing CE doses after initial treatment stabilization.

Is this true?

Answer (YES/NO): NO